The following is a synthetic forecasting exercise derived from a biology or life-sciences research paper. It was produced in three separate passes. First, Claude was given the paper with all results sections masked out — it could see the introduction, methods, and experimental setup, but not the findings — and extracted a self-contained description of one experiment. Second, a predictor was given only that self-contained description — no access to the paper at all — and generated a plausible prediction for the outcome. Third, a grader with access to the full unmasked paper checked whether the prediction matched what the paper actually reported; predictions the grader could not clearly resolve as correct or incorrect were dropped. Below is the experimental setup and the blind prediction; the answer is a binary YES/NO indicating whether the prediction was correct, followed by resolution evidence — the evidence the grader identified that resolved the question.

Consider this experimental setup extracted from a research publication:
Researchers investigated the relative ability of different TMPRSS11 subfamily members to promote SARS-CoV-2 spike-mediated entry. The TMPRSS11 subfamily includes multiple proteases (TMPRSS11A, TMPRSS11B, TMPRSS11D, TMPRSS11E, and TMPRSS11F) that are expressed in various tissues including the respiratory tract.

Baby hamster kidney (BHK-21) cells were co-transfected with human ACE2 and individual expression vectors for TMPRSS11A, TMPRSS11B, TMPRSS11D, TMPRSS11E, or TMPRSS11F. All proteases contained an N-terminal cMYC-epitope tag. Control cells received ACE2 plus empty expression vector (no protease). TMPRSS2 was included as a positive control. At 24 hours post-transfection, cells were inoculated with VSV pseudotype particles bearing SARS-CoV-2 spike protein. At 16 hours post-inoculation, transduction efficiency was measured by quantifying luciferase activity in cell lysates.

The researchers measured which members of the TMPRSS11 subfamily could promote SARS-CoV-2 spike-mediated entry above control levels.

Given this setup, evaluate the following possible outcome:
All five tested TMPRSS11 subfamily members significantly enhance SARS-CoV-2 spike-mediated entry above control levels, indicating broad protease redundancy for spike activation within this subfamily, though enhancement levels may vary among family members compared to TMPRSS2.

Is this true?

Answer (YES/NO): NO